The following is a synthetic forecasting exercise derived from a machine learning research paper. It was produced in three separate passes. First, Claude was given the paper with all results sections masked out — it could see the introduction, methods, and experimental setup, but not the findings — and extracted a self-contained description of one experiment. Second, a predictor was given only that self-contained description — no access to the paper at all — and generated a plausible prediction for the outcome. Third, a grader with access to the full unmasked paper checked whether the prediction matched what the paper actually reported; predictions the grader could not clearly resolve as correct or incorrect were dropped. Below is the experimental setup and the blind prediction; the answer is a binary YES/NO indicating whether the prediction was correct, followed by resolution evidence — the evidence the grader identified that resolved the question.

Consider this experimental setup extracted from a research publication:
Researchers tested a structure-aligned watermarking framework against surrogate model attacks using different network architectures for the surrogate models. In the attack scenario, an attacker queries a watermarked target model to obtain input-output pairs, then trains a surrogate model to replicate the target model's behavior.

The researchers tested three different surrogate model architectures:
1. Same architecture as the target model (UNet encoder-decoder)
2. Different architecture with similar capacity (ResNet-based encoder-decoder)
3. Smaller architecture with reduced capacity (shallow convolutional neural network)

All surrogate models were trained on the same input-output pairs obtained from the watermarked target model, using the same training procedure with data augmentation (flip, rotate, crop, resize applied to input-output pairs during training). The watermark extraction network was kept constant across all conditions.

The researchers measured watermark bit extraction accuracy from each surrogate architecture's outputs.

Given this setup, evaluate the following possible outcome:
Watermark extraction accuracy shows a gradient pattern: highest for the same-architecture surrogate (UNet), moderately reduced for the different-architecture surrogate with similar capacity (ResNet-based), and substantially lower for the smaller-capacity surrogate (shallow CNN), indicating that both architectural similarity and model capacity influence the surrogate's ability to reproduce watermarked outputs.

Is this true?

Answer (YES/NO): NO